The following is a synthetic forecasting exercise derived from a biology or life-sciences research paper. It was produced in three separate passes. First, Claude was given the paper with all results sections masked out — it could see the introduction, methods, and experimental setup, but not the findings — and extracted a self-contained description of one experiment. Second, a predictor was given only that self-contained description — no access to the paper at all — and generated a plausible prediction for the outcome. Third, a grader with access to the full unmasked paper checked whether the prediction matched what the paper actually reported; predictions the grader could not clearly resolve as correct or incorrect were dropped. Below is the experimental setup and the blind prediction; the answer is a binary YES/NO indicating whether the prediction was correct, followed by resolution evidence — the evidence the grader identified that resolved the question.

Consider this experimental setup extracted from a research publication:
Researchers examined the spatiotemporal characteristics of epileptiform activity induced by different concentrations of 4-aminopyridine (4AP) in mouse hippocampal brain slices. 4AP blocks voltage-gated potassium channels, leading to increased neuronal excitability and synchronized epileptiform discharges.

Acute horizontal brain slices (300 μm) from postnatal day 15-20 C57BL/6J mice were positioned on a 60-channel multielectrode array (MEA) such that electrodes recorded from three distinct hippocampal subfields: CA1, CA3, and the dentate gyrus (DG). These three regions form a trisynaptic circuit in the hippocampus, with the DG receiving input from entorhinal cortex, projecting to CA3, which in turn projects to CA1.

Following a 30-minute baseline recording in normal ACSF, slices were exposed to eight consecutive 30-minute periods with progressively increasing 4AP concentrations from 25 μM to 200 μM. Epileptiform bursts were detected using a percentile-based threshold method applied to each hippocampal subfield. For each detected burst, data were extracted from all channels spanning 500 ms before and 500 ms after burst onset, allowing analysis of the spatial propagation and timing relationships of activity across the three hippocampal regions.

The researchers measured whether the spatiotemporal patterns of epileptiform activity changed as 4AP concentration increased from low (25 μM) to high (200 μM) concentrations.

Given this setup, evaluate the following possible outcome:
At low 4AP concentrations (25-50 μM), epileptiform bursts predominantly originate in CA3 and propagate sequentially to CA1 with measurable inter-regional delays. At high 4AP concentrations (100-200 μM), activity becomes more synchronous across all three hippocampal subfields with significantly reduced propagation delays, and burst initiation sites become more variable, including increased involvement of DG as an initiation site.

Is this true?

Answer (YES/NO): NO